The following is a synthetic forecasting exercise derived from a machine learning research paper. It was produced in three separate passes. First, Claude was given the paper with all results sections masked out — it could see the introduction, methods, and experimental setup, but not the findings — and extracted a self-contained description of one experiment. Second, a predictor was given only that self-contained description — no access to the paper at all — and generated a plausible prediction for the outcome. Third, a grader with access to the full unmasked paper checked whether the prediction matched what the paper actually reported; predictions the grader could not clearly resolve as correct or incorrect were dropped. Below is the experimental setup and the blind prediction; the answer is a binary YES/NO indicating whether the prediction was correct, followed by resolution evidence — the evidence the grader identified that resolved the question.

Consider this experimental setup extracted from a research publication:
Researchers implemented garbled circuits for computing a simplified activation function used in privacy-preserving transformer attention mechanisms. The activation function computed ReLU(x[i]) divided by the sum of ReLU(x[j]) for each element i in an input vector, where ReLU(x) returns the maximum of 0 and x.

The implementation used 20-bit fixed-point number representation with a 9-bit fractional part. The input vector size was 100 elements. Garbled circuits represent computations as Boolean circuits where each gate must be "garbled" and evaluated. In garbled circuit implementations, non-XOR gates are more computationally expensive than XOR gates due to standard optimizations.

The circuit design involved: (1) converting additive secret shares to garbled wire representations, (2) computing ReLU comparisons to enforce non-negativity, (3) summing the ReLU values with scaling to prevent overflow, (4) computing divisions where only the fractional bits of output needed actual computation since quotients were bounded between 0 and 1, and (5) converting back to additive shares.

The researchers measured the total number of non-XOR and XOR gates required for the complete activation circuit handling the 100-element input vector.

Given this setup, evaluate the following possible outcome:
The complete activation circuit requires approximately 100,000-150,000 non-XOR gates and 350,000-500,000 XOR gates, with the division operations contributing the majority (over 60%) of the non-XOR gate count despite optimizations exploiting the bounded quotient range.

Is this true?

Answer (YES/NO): NO